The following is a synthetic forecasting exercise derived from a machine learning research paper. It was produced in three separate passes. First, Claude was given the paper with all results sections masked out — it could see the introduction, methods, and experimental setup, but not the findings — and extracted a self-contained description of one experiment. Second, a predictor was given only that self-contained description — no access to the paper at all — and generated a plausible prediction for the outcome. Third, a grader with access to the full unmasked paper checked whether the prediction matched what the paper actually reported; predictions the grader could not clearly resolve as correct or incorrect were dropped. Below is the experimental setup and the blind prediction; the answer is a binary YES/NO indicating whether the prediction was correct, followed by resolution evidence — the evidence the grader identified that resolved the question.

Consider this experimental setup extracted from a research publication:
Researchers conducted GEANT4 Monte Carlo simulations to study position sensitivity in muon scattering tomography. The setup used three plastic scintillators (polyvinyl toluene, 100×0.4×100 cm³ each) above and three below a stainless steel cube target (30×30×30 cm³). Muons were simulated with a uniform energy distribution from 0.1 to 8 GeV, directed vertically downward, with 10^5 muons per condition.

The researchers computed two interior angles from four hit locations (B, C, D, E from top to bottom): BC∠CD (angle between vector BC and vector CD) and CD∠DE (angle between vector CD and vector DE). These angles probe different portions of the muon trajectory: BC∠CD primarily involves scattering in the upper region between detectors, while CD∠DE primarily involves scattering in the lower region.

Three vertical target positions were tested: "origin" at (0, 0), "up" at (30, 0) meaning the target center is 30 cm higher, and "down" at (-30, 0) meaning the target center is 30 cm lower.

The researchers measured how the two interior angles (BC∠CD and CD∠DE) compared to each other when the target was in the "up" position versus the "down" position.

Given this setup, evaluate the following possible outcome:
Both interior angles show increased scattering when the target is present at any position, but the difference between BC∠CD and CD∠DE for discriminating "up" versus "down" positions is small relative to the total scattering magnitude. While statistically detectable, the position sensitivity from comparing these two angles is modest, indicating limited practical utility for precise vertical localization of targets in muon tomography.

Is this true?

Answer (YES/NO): NO